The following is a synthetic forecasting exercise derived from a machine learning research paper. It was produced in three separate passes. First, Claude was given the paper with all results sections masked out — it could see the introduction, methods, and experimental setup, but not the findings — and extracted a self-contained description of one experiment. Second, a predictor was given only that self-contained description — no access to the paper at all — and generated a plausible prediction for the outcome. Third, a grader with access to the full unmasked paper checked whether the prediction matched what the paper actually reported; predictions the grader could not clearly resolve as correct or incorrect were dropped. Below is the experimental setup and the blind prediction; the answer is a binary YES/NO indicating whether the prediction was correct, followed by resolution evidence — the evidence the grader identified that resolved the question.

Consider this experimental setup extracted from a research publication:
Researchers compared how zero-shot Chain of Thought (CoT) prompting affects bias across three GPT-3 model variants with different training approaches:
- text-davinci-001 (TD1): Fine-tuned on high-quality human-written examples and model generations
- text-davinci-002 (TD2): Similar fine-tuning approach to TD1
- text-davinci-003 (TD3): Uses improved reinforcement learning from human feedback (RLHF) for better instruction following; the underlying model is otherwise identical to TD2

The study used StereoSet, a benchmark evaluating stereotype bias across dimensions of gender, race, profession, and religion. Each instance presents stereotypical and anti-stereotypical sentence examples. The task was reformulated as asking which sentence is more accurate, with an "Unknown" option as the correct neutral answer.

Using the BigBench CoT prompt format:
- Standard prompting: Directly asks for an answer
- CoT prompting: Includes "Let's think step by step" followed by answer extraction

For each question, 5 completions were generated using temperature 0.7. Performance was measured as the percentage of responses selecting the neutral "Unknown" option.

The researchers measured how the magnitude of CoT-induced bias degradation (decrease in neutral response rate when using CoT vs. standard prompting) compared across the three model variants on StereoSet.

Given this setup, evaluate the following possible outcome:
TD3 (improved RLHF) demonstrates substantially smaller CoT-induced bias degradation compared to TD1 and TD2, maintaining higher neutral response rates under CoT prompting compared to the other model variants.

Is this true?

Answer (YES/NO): YES